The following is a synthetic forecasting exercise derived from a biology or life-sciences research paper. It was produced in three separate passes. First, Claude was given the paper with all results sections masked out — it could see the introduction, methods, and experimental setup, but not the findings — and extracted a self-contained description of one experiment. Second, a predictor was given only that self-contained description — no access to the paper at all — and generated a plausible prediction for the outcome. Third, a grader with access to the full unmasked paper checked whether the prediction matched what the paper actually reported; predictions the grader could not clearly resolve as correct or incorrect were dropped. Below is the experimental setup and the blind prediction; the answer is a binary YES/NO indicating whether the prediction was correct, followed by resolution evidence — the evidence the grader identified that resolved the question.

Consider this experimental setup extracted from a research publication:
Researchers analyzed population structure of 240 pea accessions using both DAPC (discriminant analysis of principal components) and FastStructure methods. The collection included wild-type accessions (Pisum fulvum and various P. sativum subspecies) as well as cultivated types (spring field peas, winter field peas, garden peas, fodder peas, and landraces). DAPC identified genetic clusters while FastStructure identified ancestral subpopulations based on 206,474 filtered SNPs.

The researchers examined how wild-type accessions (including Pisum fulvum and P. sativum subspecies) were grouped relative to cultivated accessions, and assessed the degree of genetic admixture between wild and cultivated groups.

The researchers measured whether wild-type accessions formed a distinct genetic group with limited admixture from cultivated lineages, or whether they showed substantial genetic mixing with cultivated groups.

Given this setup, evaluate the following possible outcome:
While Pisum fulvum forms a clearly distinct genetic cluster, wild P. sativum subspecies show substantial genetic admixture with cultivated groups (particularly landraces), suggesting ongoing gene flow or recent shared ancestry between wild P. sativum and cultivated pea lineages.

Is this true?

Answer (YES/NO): NO